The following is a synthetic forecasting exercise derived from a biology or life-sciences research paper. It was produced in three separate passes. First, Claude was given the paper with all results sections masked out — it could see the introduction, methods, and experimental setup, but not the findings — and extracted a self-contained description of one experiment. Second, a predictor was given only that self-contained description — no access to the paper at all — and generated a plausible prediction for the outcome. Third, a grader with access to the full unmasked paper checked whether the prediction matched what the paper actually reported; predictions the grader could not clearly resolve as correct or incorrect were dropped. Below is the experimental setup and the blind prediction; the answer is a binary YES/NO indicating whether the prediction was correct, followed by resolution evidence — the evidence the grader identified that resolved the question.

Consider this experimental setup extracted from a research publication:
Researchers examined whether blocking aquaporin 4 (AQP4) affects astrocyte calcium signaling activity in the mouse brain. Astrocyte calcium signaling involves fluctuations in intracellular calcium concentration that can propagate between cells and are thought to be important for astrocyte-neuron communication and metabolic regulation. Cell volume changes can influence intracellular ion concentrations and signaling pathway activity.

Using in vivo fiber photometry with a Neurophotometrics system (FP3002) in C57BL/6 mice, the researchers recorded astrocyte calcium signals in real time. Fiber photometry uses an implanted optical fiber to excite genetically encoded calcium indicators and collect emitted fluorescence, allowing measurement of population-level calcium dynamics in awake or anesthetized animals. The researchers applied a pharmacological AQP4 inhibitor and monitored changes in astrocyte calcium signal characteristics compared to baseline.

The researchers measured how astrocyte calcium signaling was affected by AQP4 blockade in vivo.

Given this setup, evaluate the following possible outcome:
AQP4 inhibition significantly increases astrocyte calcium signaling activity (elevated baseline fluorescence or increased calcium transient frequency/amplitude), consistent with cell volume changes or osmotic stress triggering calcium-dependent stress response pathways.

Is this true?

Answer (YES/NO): YES